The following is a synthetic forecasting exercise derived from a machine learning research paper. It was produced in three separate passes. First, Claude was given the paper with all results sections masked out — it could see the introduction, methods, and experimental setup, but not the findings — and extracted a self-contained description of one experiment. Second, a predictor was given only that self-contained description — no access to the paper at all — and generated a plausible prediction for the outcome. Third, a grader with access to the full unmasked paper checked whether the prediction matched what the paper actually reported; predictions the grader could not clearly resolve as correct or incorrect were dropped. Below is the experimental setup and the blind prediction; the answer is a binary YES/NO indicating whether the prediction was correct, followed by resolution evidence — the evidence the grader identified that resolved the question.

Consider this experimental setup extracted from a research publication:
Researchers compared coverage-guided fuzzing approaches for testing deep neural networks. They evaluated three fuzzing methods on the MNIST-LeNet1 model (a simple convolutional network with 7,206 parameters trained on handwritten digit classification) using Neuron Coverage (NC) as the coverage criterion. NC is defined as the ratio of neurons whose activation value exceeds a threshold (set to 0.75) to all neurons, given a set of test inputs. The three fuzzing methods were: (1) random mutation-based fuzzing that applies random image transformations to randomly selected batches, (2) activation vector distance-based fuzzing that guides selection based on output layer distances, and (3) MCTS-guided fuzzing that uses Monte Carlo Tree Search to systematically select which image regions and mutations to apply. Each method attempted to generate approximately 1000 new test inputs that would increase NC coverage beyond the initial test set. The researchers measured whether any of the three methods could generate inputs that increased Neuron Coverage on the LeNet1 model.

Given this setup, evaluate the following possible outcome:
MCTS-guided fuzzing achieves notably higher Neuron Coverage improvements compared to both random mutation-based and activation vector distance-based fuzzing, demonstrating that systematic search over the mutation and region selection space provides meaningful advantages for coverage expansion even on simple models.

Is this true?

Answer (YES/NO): NO